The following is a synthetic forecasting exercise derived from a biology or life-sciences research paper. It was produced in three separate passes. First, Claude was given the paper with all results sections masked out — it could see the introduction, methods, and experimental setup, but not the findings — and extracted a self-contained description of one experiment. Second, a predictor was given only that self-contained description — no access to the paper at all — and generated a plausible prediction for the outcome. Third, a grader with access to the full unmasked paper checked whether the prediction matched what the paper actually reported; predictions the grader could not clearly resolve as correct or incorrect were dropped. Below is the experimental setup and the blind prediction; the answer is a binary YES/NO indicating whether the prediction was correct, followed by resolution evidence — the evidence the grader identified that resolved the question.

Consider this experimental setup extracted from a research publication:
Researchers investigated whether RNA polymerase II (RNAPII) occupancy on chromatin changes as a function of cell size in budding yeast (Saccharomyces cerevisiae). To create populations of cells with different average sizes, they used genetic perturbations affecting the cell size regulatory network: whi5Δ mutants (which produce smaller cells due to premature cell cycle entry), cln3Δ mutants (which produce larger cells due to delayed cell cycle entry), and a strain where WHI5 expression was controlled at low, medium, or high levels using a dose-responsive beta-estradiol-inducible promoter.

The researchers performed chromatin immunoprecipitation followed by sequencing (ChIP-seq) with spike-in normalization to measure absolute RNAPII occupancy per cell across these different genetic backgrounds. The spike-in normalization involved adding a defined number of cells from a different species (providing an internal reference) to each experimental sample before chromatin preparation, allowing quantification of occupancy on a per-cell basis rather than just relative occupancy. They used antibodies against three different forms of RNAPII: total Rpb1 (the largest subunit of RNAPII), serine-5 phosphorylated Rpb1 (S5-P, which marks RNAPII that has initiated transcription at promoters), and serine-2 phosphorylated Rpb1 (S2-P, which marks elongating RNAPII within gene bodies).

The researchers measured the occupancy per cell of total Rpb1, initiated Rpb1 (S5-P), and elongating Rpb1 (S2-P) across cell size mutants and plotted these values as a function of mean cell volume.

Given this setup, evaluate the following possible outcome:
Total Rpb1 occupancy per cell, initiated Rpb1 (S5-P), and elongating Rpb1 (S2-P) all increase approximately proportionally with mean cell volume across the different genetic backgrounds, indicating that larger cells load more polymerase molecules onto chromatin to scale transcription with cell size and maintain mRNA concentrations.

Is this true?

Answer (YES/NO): NO